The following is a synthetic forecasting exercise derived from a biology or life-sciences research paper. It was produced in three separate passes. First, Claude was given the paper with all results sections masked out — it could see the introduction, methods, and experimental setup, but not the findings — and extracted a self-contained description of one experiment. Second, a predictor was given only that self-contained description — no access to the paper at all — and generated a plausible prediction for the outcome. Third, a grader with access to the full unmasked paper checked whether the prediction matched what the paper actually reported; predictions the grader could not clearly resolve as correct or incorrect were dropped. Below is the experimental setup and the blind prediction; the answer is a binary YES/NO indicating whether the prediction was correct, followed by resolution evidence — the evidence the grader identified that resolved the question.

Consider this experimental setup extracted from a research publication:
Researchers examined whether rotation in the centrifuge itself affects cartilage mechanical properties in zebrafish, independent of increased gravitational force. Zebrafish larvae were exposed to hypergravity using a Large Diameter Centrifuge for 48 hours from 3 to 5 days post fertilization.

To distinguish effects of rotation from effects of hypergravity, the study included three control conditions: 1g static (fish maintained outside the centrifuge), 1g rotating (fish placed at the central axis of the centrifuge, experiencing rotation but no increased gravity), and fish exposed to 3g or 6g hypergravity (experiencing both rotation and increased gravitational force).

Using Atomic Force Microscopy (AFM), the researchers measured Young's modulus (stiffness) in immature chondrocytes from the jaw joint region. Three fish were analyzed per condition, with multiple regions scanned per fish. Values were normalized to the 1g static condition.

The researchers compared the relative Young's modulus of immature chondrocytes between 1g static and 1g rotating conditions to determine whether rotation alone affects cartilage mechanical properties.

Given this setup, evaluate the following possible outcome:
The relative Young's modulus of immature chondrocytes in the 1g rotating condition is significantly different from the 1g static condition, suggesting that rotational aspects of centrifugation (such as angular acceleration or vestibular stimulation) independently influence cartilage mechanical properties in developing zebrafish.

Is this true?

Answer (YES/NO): NO